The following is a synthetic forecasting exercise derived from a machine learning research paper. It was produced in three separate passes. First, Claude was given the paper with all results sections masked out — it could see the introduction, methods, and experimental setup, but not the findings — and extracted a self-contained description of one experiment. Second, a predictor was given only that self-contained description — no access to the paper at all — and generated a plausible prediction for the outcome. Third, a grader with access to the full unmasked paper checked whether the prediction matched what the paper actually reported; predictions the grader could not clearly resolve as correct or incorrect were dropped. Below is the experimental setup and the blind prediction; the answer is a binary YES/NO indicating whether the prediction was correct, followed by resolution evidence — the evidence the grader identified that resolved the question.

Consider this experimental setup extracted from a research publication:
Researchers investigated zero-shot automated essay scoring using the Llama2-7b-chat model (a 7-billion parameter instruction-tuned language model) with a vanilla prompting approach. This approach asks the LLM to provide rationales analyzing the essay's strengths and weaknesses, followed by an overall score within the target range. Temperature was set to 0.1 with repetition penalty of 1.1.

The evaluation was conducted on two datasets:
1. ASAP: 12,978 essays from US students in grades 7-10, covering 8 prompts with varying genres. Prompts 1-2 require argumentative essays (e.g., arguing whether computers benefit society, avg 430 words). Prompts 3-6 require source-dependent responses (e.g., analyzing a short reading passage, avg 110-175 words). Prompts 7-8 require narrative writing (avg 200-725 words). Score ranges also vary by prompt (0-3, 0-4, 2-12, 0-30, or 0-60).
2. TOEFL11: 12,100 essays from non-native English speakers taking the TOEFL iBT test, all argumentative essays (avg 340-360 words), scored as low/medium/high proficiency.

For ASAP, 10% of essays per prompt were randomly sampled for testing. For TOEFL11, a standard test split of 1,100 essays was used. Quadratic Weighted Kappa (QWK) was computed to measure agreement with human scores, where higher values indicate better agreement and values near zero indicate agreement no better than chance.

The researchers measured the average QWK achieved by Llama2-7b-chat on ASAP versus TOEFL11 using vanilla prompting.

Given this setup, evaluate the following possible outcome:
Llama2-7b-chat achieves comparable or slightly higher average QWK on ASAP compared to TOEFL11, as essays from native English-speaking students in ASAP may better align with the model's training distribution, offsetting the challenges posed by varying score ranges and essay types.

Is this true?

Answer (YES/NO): NO